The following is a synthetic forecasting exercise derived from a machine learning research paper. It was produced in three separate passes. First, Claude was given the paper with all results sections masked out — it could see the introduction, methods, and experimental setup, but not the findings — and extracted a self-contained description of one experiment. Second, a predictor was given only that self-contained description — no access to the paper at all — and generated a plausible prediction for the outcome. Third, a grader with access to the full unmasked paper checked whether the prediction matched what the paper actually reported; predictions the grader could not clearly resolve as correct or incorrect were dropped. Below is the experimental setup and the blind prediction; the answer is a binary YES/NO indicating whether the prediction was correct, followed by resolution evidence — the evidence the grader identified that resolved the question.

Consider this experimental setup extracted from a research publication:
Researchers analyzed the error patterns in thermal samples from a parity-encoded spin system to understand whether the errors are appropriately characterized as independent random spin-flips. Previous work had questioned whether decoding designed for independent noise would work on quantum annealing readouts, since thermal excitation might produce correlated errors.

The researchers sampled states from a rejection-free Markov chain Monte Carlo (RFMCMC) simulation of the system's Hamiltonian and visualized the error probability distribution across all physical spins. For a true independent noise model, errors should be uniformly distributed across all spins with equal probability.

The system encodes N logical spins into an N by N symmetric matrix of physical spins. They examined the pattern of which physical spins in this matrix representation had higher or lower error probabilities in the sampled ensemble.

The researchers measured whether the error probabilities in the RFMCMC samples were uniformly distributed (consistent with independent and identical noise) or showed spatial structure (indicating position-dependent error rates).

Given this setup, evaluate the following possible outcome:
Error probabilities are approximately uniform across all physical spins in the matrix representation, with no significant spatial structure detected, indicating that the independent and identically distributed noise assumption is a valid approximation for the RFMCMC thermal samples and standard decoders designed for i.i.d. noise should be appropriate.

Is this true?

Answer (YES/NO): NO